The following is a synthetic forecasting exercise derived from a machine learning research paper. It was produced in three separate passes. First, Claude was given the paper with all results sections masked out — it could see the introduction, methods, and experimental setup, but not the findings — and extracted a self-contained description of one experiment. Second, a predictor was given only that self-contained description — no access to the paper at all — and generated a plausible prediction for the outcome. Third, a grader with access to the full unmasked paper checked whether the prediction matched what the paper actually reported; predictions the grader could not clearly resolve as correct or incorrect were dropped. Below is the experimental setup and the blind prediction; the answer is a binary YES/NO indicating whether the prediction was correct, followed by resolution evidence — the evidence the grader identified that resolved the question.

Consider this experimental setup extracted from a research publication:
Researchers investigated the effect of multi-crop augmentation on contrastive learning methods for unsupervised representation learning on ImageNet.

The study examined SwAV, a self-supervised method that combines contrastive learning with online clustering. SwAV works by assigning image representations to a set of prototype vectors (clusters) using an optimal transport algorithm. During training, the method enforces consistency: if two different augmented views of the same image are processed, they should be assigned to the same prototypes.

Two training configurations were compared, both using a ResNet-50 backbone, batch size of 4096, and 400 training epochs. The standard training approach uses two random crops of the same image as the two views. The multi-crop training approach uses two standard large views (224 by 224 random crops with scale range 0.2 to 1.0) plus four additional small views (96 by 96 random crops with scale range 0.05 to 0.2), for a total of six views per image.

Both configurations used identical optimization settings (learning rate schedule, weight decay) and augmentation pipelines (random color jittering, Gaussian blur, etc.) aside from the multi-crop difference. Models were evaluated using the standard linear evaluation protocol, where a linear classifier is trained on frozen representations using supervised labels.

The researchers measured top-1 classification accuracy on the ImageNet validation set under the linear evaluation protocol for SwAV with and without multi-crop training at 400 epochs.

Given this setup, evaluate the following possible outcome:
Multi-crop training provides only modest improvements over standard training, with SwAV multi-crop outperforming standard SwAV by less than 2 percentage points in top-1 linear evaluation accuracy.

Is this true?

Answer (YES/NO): NO